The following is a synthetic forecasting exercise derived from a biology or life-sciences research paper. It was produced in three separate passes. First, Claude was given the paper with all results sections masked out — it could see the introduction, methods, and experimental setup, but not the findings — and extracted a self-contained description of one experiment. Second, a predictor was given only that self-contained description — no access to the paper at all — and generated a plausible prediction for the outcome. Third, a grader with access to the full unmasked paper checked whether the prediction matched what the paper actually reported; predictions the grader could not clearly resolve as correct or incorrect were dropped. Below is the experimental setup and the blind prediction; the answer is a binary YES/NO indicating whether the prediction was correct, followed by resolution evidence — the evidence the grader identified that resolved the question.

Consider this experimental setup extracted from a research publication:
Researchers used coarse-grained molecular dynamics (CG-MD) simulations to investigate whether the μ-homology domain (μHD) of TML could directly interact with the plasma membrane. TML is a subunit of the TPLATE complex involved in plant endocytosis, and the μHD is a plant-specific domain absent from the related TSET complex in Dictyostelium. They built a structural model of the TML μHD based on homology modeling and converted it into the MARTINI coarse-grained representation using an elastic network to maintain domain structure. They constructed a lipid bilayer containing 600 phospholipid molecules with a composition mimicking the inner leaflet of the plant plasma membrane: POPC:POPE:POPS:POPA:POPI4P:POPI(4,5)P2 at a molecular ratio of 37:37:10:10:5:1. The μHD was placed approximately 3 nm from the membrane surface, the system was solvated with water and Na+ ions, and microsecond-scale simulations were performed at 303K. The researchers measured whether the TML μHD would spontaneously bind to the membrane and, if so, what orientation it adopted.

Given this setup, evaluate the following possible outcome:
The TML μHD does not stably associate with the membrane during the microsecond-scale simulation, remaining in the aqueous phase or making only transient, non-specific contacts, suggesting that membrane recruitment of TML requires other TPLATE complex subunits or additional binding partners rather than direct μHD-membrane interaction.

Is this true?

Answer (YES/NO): NO